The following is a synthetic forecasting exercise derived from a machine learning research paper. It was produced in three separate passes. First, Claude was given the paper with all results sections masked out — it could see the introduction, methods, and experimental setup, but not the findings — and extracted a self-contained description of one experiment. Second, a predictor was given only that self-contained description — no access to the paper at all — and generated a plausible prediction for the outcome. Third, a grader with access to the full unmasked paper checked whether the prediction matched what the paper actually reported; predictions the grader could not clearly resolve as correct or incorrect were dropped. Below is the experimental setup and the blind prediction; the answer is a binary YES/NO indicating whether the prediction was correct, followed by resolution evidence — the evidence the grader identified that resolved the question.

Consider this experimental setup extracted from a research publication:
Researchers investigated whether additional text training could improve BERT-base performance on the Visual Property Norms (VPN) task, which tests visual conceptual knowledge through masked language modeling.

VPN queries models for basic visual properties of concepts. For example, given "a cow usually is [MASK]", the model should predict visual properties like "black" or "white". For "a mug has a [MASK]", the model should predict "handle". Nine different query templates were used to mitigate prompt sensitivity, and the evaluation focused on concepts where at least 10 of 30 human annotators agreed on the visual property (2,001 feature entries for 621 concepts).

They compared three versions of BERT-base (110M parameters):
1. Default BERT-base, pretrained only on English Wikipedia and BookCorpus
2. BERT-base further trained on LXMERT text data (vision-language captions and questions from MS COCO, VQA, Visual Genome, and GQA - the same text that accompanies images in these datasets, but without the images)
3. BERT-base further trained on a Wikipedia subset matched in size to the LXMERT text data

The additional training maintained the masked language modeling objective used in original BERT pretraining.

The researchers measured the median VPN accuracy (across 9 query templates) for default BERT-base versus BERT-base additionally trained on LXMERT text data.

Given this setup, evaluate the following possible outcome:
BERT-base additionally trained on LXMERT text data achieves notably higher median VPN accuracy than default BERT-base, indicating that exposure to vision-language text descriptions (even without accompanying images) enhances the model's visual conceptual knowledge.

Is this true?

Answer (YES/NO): YES